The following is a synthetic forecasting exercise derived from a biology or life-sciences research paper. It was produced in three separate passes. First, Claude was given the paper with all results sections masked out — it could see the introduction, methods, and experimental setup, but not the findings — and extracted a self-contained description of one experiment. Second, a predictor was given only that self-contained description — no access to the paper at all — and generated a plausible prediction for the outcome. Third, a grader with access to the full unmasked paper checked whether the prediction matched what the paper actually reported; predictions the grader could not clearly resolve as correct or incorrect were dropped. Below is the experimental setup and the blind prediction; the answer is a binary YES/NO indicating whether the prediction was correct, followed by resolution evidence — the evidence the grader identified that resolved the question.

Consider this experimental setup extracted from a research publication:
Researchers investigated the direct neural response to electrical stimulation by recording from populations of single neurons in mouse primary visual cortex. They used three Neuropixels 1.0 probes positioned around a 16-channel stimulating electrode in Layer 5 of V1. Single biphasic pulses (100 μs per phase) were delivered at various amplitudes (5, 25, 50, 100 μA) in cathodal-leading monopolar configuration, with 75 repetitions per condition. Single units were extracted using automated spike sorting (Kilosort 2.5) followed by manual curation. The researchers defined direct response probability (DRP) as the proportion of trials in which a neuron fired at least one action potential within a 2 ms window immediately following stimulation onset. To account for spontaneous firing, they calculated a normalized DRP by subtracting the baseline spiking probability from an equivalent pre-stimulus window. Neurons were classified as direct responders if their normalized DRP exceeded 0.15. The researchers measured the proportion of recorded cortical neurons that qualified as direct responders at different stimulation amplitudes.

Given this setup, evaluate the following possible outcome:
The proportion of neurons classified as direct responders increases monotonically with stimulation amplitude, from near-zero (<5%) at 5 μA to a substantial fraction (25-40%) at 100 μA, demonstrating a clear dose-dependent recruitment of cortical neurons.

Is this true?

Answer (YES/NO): NO